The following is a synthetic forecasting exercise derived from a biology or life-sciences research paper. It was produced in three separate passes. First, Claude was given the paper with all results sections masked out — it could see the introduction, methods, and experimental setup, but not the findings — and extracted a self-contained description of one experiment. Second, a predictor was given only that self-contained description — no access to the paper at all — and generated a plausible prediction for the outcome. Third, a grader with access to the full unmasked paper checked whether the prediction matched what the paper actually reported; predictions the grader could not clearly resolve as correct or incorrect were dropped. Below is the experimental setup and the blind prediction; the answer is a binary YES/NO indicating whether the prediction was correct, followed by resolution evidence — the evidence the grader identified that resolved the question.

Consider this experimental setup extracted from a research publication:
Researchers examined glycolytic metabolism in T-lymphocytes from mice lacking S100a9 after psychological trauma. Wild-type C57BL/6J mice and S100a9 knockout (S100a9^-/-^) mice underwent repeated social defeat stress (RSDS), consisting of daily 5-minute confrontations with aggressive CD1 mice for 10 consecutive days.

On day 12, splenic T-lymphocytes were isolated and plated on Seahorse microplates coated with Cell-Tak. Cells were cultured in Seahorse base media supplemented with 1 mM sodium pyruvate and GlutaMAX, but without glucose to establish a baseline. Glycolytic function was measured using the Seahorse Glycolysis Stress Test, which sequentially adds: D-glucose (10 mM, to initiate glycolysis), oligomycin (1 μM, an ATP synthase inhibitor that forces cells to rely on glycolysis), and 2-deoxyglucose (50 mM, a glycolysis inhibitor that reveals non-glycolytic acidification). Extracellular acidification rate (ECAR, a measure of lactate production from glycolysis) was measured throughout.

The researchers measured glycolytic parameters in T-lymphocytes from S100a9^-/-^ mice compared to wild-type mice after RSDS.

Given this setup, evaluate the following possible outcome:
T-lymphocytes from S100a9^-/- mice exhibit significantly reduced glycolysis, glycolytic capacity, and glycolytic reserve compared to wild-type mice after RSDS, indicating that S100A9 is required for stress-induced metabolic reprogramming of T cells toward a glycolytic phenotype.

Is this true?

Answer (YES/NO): NO